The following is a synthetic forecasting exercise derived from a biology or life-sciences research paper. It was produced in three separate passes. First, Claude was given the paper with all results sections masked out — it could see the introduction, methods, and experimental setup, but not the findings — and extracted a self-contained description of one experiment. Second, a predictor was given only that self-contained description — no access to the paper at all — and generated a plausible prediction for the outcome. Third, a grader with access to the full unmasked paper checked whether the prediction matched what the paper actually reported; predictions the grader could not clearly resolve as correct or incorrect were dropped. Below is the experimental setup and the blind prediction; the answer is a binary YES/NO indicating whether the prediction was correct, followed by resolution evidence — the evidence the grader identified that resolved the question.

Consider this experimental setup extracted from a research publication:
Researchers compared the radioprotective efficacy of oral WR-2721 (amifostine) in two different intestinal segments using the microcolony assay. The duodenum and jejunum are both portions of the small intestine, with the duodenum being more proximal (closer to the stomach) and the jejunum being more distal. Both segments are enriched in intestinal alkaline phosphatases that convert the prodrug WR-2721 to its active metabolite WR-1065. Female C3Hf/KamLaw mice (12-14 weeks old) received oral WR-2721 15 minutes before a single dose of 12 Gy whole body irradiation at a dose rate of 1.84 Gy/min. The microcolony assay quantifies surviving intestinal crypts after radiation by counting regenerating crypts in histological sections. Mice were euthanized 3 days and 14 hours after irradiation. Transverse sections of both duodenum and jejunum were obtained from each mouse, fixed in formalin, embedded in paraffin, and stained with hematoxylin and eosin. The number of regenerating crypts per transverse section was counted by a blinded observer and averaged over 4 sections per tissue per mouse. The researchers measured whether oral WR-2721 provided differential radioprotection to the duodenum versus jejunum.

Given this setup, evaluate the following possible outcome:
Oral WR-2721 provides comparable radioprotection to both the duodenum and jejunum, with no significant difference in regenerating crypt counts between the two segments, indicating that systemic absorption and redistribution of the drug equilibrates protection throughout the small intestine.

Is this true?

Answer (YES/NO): NO